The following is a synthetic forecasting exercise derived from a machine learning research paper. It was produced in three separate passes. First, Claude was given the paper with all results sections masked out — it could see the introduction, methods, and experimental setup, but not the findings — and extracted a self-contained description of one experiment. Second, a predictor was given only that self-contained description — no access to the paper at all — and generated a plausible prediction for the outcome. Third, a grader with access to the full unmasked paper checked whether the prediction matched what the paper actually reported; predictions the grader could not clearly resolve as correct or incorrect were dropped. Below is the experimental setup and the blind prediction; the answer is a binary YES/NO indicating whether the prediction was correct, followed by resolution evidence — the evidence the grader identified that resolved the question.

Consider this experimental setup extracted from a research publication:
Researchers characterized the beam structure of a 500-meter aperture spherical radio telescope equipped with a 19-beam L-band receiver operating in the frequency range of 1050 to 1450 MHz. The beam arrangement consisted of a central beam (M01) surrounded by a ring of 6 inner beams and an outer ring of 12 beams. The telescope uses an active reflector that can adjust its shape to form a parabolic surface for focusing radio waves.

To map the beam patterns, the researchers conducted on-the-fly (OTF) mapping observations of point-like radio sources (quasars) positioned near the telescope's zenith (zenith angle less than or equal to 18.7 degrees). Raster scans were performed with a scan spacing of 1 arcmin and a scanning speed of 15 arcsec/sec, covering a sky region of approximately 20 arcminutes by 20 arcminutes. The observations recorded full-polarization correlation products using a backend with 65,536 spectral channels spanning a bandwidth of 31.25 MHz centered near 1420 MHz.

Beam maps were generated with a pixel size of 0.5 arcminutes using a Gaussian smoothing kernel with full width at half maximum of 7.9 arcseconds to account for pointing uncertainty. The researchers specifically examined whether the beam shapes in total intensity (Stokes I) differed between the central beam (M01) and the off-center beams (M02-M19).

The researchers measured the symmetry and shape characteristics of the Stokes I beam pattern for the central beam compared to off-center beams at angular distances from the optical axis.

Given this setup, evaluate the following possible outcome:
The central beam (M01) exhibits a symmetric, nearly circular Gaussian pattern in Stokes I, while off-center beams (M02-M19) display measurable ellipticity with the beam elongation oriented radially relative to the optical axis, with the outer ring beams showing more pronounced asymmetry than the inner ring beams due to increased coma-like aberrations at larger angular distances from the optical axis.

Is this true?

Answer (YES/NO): YES